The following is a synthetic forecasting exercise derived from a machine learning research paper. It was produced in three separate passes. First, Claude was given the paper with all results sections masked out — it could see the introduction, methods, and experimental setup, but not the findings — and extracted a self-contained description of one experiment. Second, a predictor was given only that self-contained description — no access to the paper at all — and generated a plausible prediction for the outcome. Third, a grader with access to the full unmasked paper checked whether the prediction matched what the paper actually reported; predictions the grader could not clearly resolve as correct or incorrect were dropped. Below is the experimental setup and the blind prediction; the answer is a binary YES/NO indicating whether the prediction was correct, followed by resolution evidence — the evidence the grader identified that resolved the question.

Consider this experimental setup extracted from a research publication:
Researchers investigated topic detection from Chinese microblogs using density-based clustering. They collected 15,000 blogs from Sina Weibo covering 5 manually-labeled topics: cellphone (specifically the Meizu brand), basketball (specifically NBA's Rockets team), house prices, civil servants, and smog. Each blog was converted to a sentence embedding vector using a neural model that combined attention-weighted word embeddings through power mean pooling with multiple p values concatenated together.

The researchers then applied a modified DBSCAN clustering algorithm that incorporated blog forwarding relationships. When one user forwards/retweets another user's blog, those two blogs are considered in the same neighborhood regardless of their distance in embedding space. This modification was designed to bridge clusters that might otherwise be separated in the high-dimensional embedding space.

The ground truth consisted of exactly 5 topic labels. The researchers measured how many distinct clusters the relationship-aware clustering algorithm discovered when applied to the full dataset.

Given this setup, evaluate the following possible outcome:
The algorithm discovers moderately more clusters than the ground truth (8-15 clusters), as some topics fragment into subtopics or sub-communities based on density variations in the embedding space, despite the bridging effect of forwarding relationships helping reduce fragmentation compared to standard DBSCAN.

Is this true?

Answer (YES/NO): NO